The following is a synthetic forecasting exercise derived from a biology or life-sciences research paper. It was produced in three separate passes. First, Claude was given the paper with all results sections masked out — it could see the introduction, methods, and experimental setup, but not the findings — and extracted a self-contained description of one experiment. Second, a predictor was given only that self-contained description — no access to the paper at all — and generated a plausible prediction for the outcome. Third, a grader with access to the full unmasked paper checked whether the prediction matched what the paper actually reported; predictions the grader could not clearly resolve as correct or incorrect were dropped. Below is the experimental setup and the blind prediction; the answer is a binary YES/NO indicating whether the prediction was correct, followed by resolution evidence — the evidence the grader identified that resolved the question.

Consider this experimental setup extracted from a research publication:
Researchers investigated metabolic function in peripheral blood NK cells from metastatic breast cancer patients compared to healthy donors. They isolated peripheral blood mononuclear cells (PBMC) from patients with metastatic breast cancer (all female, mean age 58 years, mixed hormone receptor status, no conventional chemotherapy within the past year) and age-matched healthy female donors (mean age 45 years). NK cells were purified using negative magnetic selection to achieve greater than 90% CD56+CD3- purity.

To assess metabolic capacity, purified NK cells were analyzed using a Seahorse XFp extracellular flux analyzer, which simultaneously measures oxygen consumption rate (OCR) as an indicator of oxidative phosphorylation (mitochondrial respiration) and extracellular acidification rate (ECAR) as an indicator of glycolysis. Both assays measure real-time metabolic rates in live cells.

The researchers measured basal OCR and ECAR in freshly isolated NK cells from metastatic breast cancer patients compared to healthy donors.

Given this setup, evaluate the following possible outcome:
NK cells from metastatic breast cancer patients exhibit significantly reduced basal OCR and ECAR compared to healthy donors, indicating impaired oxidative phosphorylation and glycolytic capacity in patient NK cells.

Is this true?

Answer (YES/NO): NO